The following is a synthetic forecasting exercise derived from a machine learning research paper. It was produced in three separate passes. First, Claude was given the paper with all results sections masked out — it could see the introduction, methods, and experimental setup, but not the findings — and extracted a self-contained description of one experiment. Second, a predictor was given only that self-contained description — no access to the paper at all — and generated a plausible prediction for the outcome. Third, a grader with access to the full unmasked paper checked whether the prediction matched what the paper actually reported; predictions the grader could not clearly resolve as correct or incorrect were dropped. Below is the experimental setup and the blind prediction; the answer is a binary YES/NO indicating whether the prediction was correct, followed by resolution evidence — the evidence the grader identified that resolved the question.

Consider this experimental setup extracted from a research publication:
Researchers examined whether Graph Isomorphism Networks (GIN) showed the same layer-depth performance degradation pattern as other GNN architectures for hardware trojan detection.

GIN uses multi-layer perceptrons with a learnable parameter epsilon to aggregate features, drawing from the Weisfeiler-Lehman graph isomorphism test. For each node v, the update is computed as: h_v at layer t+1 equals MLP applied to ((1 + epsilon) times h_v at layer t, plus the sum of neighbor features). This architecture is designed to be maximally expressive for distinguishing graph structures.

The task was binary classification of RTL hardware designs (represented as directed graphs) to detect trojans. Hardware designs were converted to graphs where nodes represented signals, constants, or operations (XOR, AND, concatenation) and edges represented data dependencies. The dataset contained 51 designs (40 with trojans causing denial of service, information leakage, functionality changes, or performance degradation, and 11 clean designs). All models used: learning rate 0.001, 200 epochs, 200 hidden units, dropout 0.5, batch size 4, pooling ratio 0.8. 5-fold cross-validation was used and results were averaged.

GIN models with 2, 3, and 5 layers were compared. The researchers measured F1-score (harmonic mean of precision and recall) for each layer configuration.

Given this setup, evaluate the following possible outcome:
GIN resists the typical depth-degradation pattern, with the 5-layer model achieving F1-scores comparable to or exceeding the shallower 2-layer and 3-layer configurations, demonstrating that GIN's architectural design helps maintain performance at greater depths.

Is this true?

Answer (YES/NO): NO